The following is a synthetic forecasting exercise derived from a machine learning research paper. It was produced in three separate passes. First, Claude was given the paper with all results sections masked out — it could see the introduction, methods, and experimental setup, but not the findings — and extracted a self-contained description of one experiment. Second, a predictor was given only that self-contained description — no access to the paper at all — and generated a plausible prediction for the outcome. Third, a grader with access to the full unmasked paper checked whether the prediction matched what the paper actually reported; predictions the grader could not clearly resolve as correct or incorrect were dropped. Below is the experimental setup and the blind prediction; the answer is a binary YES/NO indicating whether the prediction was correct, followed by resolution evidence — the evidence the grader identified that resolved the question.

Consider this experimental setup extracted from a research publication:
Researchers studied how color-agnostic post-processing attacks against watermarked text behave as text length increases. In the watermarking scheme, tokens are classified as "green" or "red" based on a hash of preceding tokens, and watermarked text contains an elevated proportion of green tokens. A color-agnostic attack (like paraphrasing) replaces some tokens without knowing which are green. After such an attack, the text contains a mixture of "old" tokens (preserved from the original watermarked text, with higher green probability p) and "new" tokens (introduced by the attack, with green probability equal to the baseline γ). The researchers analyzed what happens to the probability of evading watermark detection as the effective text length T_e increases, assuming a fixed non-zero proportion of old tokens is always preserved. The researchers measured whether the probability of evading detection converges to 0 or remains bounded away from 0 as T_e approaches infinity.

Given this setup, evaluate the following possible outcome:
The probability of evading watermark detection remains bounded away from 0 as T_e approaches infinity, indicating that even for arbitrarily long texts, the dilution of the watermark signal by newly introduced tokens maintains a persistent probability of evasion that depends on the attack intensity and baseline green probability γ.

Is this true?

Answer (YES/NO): NO